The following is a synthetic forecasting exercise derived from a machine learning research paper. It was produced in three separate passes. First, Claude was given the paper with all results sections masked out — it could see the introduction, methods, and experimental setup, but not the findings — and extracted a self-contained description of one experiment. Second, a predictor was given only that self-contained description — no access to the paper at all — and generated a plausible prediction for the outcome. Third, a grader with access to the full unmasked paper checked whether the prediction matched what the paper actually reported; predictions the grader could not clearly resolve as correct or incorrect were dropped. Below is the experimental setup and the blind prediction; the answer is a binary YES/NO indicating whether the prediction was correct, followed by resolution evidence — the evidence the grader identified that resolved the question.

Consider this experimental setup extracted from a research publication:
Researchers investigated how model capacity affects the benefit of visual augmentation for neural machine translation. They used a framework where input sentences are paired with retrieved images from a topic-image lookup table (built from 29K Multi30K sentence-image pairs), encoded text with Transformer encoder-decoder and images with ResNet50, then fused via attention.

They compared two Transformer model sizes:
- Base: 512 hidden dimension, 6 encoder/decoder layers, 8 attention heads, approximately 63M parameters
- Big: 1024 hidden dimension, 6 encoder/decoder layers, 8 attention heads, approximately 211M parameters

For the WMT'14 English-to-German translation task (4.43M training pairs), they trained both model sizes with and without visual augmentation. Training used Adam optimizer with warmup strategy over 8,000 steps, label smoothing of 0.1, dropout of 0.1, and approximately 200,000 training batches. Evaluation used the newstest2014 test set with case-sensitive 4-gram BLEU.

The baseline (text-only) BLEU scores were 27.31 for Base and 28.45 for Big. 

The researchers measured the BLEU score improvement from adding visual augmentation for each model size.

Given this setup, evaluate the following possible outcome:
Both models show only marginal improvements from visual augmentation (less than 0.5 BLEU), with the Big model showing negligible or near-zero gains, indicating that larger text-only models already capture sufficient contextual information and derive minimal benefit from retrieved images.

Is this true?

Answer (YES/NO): NO